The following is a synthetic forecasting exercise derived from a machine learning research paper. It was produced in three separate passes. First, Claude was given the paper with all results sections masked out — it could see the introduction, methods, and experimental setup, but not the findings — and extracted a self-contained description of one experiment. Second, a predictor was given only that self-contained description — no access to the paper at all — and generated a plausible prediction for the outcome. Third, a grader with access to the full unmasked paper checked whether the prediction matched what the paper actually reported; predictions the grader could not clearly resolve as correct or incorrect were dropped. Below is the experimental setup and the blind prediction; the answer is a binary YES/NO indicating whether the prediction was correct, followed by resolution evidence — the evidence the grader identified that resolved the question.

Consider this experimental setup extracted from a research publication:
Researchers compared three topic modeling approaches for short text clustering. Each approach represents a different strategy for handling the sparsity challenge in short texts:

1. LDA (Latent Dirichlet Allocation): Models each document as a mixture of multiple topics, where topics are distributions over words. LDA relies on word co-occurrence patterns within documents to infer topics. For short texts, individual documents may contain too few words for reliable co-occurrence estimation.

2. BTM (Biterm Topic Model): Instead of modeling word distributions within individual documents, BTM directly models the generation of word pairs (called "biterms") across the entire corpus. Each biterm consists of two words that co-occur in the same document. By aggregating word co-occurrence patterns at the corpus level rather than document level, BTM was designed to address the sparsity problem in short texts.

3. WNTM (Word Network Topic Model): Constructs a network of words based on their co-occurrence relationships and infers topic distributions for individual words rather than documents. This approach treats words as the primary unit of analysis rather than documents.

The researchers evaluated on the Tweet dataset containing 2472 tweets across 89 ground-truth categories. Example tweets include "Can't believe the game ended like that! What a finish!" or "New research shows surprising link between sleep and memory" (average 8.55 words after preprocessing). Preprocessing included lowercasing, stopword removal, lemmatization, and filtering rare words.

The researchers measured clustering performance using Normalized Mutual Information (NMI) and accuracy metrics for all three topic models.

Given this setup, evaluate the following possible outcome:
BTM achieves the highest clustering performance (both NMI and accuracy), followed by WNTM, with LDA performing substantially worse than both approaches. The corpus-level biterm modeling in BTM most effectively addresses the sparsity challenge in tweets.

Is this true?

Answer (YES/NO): NO